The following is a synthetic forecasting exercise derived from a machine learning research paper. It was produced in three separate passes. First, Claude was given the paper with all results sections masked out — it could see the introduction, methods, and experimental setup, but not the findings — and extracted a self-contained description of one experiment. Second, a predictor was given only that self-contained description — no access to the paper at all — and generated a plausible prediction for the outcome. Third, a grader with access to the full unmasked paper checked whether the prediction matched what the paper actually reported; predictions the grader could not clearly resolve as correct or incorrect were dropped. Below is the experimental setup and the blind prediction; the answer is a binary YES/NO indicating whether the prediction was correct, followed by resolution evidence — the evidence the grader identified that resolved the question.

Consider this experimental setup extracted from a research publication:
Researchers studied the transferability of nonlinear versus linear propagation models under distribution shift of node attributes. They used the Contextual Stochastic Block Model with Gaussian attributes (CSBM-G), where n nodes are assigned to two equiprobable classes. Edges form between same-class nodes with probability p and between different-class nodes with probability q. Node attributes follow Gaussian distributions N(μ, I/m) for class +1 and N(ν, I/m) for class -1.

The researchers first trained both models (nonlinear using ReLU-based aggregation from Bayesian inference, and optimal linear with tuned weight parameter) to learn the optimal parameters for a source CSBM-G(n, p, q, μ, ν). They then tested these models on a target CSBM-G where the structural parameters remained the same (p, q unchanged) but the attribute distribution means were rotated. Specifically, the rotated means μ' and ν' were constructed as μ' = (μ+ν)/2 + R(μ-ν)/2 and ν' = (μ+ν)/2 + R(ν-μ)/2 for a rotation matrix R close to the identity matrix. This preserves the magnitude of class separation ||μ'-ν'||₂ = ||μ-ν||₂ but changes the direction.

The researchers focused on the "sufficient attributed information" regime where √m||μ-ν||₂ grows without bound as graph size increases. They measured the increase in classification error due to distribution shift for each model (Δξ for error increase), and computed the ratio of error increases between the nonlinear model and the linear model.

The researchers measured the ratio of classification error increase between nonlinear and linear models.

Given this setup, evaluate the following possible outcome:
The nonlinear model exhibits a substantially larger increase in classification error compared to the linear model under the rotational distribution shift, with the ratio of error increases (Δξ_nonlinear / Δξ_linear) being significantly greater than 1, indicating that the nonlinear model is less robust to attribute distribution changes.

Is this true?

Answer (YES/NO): NO